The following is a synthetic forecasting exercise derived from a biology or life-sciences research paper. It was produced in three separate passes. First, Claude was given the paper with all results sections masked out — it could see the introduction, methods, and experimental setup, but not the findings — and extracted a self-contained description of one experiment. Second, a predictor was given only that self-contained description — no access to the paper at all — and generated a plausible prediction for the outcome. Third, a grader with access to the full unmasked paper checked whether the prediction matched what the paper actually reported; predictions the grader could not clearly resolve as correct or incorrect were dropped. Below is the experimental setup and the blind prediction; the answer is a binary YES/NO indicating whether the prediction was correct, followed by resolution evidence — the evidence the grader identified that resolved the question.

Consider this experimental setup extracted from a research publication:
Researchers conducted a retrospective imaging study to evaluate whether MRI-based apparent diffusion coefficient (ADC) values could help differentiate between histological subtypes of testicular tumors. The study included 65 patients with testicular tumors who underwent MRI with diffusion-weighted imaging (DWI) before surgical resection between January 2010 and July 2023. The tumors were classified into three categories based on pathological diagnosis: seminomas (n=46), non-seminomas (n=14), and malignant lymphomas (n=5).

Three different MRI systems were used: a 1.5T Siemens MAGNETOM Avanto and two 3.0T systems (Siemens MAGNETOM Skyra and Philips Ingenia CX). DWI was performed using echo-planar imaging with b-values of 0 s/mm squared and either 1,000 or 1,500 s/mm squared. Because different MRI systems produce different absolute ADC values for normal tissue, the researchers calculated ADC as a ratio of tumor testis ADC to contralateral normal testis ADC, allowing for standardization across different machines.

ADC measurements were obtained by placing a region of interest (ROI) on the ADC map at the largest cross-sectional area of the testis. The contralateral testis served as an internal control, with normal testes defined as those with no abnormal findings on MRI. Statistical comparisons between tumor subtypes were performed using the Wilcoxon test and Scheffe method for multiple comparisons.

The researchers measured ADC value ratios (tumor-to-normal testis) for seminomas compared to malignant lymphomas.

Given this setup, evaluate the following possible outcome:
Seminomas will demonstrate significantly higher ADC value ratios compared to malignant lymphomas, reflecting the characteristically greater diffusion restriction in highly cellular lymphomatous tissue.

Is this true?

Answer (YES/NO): YES